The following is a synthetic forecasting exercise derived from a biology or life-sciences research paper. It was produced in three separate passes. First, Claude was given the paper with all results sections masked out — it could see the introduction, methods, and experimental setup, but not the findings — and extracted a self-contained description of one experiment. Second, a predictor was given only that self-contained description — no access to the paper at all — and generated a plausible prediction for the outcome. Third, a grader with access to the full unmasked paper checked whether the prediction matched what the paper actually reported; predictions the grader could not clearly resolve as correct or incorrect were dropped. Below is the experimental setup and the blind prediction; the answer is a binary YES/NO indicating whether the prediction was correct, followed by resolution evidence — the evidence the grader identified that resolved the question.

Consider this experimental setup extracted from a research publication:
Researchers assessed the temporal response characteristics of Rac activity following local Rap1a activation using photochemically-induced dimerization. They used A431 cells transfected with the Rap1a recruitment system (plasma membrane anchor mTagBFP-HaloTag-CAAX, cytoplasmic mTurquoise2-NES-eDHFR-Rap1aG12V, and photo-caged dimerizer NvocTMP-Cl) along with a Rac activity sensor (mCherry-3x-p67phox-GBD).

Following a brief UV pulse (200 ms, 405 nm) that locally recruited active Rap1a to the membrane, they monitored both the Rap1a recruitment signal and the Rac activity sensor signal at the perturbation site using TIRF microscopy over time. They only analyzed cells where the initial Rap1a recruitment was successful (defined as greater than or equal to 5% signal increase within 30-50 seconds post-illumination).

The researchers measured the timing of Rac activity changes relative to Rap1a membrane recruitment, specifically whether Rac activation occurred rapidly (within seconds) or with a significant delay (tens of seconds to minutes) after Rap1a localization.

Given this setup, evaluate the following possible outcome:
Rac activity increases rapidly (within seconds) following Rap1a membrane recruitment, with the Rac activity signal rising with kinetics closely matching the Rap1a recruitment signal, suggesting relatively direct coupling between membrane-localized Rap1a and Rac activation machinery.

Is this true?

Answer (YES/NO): YES